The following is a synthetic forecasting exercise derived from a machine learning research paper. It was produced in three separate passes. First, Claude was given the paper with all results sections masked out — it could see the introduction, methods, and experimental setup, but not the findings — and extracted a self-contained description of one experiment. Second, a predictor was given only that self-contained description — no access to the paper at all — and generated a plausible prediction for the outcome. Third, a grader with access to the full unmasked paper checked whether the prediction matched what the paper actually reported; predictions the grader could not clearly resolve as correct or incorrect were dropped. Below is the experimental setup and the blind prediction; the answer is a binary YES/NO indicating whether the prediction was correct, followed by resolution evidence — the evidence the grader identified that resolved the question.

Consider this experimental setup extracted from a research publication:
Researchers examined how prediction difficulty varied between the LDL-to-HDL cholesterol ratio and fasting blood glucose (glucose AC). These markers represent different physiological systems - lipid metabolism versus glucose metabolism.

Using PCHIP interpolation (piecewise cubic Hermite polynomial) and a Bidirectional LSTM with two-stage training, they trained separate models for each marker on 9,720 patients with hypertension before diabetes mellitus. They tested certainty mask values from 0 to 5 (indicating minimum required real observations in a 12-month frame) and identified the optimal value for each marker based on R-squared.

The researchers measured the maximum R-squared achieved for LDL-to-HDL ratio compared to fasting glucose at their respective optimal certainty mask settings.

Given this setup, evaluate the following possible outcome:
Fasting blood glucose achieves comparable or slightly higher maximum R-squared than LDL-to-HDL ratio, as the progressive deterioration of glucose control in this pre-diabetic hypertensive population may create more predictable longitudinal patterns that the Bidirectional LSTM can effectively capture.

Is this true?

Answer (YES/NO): YES